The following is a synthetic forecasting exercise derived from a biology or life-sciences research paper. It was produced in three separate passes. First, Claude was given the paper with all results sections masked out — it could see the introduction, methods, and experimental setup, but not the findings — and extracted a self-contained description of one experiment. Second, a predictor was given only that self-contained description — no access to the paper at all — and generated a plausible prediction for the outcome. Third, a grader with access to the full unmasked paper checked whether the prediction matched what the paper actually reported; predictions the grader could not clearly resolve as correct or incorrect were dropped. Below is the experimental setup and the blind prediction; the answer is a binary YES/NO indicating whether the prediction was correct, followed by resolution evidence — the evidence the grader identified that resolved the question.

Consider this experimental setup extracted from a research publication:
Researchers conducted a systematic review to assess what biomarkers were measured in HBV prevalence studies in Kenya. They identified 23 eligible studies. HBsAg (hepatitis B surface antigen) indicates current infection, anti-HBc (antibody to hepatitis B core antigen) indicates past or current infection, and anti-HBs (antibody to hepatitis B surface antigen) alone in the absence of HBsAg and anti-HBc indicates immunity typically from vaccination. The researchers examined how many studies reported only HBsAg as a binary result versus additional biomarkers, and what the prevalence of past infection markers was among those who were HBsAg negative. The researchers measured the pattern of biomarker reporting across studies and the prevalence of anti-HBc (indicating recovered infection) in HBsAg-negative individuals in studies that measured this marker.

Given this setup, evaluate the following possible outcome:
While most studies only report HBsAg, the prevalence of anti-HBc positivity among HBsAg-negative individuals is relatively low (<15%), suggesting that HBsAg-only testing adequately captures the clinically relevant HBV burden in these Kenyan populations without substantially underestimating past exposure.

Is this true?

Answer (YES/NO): NO